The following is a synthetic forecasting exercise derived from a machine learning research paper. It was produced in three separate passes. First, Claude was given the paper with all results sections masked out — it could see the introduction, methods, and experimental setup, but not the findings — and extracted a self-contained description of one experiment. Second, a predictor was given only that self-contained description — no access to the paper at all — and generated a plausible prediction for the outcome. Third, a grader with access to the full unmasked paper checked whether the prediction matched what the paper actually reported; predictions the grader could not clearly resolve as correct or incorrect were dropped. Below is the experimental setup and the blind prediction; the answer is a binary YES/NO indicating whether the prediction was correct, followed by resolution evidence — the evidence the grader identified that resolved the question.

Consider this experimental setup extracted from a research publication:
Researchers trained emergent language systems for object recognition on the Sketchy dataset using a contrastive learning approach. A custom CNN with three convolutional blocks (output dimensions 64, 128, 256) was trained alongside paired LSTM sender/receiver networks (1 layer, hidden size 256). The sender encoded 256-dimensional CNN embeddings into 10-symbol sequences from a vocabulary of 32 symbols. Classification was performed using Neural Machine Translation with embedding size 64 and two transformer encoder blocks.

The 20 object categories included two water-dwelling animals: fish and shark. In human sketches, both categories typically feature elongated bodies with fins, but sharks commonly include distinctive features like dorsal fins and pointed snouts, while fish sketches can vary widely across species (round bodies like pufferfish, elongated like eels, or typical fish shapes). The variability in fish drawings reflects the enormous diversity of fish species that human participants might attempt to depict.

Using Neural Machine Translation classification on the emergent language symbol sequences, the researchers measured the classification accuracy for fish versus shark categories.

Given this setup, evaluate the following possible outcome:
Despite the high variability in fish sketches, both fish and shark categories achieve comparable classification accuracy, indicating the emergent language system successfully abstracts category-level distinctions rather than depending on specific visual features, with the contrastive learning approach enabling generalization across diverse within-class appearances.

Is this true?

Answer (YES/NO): NO